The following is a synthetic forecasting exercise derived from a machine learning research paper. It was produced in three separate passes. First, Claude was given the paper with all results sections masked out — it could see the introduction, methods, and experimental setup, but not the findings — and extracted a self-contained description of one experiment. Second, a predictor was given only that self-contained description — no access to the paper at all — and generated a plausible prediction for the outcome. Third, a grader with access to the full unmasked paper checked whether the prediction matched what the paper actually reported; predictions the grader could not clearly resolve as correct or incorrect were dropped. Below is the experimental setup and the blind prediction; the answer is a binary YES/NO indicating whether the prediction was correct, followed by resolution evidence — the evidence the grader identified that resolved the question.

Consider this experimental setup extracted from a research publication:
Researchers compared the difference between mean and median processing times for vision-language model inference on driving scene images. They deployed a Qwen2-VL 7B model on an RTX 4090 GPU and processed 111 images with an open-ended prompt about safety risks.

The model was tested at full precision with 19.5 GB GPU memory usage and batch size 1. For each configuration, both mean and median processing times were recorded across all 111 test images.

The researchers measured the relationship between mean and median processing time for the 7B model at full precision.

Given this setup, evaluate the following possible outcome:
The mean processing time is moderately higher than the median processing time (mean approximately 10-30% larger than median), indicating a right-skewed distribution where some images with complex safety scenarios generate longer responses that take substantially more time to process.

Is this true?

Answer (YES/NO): YES